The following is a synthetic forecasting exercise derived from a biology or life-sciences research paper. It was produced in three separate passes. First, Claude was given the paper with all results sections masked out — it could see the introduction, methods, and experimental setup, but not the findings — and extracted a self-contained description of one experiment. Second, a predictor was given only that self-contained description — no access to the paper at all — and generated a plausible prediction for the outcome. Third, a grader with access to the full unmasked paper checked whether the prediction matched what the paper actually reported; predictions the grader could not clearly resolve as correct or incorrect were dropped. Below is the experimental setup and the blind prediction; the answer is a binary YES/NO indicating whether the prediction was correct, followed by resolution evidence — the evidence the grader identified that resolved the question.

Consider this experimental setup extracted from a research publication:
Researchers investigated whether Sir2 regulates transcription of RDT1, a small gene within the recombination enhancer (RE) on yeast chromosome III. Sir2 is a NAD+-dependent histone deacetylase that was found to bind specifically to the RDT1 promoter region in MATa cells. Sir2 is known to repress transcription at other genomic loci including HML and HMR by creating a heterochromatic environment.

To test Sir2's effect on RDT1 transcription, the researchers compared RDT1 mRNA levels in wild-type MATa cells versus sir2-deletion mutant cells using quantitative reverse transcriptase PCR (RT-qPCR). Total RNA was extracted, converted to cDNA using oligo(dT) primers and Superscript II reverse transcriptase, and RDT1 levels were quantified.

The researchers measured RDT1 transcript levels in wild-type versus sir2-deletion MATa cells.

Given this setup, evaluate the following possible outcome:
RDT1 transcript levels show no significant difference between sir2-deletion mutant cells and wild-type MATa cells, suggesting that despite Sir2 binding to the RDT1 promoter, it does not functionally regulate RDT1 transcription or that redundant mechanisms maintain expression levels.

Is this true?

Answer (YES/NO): NO